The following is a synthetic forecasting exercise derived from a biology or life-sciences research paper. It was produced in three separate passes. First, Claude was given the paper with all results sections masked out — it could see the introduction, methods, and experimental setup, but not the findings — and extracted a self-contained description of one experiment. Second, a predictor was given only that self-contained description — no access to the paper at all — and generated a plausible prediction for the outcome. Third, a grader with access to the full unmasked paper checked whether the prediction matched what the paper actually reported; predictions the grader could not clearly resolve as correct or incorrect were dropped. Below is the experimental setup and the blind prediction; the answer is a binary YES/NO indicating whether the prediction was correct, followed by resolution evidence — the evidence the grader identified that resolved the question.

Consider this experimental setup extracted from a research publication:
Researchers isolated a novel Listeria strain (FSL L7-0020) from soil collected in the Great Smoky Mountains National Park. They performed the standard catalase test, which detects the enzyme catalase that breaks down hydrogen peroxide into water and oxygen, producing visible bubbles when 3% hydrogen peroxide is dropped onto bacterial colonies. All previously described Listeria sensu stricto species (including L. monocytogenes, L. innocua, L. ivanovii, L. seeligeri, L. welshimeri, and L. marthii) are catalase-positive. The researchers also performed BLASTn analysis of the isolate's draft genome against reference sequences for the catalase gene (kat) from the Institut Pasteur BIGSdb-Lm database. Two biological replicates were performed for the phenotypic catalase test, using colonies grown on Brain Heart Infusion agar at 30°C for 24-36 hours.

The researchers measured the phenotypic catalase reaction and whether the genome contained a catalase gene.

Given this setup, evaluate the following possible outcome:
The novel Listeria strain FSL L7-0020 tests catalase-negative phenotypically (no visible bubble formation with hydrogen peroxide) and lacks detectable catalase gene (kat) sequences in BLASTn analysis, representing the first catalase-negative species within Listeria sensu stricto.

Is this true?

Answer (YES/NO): NO